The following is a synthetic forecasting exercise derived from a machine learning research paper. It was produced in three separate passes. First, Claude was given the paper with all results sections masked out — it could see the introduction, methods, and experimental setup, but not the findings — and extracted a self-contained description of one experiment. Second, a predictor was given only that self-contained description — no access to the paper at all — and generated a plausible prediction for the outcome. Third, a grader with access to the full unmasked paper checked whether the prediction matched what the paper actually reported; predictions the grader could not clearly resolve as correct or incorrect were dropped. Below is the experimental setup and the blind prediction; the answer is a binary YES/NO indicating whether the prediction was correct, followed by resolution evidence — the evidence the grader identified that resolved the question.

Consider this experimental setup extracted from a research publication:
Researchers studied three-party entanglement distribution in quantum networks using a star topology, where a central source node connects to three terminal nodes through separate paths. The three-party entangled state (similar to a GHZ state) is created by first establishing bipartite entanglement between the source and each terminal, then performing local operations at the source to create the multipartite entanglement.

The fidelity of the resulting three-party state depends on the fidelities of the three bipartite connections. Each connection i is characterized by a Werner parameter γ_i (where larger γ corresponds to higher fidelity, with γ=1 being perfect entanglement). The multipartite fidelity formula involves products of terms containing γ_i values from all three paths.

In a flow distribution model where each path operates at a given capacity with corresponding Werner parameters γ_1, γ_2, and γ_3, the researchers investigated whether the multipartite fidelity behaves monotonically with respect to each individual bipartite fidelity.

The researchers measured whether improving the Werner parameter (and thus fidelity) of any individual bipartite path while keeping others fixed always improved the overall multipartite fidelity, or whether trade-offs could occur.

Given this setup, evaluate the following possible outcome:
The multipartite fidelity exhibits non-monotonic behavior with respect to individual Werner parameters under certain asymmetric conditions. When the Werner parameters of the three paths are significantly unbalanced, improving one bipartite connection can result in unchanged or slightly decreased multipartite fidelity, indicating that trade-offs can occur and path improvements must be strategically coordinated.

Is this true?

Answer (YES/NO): NO